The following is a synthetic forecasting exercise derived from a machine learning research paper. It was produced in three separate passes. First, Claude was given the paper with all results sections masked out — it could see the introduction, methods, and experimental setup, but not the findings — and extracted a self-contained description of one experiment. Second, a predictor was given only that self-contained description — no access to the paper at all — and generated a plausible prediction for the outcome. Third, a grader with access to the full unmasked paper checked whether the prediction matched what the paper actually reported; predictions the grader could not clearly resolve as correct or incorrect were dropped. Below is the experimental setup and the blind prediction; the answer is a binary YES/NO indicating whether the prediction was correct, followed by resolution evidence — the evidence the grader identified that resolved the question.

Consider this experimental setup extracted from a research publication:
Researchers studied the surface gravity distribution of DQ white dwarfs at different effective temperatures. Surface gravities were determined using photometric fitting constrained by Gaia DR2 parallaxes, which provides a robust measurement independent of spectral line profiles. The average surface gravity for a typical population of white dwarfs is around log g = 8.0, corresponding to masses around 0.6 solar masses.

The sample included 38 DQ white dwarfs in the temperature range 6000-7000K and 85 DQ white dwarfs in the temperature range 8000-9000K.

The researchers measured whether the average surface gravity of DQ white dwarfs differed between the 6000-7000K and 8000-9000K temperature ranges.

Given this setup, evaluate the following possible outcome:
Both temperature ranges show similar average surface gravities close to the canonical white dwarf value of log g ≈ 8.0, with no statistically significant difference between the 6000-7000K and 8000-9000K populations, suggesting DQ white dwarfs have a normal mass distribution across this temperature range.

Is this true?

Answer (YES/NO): YES